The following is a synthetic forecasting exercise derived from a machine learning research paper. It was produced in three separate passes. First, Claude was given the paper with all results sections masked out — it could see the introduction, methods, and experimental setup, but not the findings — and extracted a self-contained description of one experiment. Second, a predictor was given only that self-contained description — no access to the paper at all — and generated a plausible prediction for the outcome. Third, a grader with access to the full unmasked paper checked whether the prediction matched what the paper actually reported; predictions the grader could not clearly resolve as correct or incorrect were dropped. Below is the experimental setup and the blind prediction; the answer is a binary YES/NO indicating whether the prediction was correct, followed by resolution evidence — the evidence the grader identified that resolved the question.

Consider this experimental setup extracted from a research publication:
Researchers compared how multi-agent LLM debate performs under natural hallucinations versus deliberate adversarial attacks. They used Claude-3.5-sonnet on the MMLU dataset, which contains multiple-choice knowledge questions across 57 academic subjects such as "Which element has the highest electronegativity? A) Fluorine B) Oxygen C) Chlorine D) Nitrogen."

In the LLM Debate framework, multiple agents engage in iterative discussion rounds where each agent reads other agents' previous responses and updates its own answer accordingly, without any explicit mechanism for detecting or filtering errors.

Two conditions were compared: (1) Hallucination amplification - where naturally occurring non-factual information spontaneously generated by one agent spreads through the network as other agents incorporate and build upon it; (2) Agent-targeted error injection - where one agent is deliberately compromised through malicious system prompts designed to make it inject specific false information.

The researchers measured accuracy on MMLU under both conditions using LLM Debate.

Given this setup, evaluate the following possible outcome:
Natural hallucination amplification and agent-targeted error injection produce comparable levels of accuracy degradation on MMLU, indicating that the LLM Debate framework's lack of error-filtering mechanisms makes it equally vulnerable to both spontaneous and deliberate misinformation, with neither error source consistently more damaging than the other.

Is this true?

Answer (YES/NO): NO